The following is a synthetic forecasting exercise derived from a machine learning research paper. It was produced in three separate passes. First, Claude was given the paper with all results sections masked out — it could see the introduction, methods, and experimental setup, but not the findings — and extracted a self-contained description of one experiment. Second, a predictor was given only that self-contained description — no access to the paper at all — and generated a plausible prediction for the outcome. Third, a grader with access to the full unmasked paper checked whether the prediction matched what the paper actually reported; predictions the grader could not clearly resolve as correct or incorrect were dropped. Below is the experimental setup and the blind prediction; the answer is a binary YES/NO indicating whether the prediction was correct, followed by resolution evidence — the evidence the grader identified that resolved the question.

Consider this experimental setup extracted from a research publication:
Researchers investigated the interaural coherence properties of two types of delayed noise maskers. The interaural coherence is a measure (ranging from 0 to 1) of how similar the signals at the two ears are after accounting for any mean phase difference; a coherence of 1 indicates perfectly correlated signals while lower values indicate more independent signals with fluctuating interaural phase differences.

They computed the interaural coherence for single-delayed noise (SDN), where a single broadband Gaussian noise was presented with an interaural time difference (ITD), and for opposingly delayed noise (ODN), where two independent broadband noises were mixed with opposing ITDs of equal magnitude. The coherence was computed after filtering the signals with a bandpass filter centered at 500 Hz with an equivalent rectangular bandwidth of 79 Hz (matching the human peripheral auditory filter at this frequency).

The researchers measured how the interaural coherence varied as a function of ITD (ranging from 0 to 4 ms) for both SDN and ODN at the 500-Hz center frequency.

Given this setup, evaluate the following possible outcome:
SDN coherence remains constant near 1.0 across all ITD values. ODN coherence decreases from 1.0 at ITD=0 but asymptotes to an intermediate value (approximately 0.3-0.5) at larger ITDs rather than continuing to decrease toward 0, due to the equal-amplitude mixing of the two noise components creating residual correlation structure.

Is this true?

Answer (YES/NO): NO